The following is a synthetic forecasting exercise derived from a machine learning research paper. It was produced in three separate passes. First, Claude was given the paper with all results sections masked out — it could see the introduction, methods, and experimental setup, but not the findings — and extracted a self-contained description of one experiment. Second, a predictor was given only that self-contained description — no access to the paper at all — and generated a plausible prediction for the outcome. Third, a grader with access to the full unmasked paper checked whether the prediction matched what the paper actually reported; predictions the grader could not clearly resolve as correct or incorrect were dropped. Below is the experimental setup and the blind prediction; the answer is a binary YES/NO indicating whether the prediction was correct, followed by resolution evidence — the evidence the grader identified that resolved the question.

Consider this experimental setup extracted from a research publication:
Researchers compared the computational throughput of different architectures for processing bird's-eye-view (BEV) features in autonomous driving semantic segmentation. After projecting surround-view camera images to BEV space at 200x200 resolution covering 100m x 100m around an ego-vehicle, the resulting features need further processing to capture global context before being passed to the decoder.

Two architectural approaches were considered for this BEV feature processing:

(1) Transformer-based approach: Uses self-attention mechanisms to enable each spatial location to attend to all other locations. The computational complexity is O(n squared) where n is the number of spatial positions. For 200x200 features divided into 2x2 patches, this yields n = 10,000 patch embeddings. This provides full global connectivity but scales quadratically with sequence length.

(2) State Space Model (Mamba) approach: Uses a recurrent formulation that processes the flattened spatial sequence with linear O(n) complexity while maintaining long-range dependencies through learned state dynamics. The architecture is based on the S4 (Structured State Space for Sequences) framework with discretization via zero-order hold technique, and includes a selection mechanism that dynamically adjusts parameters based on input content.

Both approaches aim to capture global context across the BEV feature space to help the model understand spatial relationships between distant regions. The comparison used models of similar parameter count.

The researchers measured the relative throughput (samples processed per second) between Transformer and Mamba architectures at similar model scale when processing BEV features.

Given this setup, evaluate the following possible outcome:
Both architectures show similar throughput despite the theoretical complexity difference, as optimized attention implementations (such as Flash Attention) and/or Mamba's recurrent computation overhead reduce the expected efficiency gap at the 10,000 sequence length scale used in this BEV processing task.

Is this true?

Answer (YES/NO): NO